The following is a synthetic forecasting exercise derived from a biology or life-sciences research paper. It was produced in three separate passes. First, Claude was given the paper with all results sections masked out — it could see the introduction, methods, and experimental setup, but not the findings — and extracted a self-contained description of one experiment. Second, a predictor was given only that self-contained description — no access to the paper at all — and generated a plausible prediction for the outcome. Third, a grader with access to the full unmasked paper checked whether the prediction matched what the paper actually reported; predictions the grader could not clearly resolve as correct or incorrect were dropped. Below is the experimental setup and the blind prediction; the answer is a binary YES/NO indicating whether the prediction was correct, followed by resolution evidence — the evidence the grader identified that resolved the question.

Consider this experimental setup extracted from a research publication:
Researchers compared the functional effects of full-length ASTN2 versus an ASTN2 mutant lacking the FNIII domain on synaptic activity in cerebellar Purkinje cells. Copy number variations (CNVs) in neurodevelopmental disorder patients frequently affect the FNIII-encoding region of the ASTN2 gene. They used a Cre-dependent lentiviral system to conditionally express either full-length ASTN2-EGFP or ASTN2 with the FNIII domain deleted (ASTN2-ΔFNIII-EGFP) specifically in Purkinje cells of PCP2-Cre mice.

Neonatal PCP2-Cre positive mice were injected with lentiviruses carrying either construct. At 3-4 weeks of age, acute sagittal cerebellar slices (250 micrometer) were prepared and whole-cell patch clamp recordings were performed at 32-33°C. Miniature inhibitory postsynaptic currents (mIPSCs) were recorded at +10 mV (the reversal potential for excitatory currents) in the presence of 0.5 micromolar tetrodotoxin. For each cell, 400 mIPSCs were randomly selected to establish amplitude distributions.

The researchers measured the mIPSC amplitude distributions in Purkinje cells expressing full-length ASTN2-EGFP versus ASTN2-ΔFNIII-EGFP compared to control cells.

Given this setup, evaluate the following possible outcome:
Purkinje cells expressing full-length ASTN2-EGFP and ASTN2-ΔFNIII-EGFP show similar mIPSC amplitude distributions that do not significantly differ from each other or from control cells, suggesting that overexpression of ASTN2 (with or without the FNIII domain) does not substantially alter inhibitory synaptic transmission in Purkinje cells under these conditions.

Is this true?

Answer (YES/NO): NO